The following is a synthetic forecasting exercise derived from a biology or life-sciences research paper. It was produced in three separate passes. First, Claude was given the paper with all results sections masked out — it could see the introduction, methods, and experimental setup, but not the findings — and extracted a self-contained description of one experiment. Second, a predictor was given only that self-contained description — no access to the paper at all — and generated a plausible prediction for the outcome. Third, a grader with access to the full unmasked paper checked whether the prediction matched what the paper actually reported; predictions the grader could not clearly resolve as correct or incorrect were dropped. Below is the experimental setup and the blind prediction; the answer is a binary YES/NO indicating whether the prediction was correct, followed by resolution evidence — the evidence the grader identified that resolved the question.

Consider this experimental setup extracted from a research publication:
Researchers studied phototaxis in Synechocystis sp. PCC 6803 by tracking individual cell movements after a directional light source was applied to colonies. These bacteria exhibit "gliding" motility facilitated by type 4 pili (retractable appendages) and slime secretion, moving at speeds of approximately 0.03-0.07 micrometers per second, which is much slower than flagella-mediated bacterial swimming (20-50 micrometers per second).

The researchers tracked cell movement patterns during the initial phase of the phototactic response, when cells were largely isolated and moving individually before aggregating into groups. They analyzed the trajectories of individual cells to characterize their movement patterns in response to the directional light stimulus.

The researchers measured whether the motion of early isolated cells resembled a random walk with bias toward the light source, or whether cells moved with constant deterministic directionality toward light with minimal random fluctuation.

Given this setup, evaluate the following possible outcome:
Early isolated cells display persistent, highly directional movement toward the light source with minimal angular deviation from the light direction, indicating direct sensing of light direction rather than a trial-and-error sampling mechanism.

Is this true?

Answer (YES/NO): NO